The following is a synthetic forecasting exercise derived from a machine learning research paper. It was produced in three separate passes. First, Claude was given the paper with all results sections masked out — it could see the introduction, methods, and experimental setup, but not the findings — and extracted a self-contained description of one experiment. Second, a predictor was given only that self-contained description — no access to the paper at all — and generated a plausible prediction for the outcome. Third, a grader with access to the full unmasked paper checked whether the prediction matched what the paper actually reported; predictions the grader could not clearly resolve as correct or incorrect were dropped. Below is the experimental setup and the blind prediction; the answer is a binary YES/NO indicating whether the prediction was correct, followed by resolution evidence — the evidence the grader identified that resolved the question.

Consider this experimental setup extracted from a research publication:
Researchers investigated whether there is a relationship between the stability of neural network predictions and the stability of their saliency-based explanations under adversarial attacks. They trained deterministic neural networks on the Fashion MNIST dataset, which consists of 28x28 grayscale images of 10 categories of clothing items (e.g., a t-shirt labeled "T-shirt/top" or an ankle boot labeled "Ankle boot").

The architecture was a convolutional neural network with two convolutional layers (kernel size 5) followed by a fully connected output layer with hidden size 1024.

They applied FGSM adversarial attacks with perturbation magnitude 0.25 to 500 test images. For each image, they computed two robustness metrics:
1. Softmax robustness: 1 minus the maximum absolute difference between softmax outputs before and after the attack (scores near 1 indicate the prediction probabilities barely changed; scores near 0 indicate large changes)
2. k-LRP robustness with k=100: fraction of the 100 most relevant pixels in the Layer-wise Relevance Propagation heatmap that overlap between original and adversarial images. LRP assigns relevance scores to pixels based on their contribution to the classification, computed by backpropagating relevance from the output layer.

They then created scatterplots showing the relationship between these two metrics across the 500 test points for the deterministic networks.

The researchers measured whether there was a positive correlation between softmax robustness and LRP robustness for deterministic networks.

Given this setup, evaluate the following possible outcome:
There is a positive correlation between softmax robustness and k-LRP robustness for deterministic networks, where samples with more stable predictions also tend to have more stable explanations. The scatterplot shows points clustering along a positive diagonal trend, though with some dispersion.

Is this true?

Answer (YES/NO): NO